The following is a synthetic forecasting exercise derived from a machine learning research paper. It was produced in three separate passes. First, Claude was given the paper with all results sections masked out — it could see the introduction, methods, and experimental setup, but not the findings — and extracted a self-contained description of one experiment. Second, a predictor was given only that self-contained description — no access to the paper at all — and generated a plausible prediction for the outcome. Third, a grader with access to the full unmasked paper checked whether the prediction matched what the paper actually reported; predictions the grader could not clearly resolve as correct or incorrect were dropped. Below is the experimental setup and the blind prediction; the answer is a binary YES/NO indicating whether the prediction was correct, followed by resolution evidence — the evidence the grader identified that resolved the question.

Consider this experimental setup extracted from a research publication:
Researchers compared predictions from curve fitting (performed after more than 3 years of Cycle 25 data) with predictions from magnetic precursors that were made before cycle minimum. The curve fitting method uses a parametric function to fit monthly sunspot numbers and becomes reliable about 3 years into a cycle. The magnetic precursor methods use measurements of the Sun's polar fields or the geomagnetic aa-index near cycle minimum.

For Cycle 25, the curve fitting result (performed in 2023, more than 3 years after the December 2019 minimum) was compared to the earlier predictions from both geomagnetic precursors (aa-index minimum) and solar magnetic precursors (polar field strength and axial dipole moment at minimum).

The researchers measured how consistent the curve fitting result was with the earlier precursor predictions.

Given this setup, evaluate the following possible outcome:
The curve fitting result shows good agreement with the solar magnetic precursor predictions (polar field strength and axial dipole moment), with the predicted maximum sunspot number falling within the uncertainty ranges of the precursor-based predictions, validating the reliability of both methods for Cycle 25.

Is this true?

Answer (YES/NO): NO